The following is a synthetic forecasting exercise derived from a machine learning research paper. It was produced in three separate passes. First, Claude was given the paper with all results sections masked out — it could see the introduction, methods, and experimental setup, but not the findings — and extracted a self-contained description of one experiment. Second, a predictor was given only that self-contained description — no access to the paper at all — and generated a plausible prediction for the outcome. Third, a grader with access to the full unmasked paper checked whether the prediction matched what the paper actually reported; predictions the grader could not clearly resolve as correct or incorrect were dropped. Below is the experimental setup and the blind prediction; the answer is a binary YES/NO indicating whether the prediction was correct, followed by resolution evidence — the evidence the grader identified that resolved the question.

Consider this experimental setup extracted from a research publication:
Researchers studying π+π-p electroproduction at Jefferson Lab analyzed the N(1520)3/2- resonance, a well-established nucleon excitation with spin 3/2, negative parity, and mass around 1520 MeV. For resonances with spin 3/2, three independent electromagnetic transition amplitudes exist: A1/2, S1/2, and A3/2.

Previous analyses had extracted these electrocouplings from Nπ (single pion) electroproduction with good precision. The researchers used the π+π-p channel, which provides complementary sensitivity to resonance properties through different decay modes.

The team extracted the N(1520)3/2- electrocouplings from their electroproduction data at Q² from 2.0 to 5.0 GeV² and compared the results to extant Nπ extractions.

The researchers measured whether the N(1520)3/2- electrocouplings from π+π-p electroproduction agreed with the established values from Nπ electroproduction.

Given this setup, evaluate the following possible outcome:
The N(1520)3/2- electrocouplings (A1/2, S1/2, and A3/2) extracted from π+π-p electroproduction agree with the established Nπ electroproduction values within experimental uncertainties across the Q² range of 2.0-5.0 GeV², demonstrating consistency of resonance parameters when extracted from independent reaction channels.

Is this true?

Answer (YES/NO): YES